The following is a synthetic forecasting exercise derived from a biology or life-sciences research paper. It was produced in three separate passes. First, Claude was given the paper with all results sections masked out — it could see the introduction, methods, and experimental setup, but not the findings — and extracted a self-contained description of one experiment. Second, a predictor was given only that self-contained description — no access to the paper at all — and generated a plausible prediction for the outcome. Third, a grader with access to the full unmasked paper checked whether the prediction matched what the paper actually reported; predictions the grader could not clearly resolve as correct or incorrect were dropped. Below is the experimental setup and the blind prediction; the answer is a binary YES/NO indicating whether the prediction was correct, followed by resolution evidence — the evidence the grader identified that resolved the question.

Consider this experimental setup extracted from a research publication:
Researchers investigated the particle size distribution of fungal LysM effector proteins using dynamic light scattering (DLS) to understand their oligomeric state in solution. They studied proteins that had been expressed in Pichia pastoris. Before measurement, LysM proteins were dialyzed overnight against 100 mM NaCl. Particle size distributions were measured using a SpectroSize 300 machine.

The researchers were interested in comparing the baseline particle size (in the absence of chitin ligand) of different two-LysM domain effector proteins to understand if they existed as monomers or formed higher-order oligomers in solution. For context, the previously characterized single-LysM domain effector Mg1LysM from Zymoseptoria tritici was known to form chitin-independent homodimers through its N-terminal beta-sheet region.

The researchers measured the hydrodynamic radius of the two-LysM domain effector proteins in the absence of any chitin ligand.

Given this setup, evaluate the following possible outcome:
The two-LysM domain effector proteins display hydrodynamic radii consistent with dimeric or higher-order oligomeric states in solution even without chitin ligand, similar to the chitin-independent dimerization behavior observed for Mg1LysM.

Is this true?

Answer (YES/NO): NO